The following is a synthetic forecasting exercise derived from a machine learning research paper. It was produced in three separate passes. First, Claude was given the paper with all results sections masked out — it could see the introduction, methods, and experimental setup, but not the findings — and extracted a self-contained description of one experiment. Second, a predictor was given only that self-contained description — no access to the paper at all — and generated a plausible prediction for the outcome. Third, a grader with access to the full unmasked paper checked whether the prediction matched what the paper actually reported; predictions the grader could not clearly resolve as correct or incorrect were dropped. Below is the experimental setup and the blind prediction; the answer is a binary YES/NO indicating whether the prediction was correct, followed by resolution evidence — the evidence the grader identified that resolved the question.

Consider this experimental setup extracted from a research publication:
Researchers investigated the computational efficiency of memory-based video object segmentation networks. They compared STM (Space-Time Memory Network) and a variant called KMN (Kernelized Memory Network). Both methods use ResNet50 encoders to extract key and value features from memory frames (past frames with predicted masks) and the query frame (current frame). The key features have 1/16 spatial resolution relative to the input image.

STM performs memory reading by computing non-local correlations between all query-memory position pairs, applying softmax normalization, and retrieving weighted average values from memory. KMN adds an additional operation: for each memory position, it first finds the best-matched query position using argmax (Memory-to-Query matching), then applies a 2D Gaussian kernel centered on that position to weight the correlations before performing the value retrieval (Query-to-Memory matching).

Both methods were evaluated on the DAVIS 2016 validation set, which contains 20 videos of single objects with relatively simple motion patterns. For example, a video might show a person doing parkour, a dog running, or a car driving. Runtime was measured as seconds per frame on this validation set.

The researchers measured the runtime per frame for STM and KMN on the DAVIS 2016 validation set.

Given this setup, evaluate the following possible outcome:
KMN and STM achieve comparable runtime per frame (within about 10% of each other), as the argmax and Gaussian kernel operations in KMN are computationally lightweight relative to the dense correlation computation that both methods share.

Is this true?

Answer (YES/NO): YES